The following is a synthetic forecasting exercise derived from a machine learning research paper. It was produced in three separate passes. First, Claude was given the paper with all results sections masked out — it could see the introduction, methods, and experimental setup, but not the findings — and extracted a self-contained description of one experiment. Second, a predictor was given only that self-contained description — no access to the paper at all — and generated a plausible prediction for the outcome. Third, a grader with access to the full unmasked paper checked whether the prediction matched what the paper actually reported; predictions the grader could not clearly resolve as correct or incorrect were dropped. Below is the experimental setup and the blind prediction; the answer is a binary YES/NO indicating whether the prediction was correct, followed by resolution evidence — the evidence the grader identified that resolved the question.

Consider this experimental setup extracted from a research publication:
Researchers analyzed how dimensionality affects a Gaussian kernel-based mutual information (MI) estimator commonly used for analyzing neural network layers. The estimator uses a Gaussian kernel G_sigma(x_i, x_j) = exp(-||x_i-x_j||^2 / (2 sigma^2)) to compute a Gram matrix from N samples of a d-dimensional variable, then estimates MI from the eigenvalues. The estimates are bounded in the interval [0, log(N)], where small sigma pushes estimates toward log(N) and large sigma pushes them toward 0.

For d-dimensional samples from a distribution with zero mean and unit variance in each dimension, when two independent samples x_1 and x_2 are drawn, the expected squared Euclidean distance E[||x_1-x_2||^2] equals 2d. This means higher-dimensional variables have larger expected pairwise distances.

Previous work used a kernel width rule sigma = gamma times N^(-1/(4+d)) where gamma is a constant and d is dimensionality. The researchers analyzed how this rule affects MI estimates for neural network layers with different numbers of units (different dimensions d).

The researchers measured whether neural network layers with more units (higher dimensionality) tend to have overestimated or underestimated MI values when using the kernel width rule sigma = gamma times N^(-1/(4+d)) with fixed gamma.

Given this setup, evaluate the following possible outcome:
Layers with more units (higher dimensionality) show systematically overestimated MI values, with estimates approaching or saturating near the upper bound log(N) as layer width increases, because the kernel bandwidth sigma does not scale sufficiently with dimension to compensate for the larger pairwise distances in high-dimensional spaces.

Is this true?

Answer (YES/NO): YES